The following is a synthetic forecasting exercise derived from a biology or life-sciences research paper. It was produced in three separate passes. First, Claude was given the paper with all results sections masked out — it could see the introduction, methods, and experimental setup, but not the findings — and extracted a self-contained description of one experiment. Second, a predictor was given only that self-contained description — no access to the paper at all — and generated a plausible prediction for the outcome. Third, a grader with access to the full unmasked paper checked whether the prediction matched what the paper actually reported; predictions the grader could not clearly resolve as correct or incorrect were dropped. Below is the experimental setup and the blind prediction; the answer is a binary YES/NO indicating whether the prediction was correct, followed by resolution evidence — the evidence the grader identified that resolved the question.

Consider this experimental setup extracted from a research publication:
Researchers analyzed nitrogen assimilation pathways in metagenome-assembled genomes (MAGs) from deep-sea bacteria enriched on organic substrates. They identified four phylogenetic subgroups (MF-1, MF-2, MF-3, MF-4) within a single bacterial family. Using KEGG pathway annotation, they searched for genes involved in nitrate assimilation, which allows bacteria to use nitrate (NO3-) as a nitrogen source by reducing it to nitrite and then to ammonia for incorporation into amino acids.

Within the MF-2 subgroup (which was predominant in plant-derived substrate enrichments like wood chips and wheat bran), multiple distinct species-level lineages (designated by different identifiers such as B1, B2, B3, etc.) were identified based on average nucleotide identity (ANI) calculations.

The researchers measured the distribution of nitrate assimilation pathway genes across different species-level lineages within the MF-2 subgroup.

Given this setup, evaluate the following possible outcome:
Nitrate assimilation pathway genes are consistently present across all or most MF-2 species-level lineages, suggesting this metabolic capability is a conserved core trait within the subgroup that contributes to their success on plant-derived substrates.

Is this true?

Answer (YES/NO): NO